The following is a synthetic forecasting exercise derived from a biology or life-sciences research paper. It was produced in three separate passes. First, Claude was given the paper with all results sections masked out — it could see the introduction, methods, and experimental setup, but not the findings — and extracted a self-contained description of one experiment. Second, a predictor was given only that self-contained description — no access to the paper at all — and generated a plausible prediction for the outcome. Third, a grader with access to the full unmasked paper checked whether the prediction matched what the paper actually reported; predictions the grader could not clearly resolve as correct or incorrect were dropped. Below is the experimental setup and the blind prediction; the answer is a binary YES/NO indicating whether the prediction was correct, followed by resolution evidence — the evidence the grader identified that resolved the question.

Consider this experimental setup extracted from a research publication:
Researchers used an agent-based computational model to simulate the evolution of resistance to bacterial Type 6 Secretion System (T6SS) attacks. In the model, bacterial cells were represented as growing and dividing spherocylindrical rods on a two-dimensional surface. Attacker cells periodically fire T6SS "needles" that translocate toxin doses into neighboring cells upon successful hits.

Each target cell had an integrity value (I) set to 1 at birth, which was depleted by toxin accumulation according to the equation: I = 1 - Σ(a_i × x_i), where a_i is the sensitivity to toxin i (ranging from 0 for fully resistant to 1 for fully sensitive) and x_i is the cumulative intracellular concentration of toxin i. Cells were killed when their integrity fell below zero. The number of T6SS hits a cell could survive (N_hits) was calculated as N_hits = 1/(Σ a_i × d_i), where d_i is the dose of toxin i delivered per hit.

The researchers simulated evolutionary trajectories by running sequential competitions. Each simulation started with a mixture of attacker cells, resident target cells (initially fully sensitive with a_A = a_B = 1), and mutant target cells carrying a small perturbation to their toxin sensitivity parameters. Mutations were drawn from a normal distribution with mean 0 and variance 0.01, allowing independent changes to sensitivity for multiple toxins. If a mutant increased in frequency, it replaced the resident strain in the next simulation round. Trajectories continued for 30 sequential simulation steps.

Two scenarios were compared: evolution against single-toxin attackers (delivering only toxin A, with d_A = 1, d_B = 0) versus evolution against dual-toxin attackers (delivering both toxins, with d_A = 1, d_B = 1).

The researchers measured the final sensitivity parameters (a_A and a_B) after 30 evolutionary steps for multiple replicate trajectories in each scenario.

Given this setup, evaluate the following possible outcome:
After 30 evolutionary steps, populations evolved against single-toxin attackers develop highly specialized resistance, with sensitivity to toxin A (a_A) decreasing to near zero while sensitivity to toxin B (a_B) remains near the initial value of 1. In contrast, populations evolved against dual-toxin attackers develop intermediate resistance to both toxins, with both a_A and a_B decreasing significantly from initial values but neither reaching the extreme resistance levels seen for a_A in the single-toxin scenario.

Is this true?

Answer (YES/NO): NO